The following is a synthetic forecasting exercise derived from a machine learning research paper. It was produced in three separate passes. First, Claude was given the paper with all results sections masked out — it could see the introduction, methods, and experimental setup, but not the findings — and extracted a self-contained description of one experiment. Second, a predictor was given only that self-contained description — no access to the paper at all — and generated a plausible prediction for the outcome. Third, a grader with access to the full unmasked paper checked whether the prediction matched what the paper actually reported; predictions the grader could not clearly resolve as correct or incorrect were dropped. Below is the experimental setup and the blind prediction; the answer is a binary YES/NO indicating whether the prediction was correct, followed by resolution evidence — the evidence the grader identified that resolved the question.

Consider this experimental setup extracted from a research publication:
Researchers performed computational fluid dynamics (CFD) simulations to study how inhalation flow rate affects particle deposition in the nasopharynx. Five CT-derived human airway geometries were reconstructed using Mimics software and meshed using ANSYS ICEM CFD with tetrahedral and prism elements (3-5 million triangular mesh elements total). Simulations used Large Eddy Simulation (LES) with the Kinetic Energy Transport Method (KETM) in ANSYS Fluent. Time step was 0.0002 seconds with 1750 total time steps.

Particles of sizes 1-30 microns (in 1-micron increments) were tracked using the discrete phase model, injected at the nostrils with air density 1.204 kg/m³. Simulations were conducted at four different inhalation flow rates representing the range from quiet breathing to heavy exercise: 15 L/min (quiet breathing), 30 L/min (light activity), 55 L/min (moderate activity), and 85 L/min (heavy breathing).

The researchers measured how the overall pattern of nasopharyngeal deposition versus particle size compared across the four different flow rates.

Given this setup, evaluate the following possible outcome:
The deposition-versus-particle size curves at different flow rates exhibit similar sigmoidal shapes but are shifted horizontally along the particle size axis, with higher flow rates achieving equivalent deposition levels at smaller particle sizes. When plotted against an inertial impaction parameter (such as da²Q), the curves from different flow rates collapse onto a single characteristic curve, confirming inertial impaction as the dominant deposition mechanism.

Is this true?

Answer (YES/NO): NO